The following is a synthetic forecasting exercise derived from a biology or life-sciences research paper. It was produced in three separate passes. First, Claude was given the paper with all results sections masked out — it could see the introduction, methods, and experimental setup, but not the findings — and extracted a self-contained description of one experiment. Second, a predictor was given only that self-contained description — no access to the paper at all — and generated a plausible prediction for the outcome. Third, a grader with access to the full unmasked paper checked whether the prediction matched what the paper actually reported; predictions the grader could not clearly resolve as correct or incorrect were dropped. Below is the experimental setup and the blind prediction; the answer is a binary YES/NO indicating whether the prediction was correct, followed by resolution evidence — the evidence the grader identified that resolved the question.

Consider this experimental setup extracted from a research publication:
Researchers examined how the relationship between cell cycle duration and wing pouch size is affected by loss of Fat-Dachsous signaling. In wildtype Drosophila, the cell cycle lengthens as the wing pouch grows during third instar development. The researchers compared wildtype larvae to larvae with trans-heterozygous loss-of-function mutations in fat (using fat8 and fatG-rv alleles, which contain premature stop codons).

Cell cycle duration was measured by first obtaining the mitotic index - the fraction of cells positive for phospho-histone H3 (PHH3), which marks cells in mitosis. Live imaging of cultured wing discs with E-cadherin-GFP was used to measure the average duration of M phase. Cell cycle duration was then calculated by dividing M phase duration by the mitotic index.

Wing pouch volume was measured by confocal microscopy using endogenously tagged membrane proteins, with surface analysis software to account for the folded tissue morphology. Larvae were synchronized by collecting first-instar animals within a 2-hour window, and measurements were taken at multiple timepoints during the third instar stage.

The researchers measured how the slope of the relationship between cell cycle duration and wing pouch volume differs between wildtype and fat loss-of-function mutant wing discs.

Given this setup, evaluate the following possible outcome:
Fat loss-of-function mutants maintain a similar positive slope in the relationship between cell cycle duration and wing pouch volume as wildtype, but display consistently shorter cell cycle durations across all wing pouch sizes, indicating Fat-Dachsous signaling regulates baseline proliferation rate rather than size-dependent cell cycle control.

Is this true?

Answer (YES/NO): NO